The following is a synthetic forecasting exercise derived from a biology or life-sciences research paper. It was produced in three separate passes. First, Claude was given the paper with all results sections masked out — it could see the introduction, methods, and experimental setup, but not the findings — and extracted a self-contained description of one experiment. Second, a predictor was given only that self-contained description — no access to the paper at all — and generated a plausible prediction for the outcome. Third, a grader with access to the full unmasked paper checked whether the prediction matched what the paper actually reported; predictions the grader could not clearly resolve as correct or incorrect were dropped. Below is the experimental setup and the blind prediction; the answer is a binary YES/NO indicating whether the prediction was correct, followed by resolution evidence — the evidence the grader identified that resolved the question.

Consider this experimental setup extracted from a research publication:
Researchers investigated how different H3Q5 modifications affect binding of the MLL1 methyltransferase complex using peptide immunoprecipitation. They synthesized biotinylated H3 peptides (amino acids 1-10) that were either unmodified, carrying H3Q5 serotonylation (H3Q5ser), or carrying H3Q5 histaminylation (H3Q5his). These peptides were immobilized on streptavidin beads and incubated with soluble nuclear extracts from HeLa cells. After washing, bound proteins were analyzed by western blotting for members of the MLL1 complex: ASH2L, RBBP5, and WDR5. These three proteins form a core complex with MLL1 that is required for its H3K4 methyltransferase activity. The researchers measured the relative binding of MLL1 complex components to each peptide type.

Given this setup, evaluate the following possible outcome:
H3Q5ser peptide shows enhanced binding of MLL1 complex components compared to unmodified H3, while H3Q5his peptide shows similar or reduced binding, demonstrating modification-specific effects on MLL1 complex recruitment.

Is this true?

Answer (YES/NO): YES